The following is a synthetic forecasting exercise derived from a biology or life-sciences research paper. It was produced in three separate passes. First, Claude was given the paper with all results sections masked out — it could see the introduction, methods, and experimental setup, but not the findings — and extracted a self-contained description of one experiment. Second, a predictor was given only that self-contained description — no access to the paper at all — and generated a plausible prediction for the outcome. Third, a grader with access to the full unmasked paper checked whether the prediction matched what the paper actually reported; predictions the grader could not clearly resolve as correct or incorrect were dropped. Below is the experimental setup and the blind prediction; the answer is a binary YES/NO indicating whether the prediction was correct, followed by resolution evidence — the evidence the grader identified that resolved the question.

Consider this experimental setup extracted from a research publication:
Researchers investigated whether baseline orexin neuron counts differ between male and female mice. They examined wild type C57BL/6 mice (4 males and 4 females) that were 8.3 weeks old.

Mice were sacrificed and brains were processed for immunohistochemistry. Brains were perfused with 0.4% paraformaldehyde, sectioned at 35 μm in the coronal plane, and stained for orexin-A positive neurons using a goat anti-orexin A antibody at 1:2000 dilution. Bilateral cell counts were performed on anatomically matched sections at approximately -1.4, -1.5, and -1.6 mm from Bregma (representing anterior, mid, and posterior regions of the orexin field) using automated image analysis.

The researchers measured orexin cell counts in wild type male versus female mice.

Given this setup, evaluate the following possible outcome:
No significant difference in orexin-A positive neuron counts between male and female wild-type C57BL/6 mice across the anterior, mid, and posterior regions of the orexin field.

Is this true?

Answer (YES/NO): NO